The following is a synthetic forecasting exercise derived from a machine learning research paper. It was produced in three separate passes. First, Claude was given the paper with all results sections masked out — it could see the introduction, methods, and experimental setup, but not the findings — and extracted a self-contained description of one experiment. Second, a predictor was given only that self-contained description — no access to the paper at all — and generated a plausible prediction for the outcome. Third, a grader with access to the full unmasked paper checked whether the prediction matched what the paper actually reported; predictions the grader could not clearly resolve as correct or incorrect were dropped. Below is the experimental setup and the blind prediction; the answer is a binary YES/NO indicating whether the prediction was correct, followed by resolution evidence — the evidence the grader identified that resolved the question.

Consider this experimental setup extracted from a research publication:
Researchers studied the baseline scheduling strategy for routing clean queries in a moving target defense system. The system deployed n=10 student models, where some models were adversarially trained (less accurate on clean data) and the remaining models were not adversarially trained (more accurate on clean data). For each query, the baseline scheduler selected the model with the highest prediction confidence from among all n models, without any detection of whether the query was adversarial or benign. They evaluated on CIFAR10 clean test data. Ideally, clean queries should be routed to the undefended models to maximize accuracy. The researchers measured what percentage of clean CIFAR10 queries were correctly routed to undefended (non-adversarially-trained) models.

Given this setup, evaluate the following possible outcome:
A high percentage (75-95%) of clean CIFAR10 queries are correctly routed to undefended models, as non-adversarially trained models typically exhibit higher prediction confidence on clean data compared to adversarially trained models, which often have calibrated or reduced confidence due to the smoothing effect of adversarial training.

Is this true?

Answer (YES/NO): YES